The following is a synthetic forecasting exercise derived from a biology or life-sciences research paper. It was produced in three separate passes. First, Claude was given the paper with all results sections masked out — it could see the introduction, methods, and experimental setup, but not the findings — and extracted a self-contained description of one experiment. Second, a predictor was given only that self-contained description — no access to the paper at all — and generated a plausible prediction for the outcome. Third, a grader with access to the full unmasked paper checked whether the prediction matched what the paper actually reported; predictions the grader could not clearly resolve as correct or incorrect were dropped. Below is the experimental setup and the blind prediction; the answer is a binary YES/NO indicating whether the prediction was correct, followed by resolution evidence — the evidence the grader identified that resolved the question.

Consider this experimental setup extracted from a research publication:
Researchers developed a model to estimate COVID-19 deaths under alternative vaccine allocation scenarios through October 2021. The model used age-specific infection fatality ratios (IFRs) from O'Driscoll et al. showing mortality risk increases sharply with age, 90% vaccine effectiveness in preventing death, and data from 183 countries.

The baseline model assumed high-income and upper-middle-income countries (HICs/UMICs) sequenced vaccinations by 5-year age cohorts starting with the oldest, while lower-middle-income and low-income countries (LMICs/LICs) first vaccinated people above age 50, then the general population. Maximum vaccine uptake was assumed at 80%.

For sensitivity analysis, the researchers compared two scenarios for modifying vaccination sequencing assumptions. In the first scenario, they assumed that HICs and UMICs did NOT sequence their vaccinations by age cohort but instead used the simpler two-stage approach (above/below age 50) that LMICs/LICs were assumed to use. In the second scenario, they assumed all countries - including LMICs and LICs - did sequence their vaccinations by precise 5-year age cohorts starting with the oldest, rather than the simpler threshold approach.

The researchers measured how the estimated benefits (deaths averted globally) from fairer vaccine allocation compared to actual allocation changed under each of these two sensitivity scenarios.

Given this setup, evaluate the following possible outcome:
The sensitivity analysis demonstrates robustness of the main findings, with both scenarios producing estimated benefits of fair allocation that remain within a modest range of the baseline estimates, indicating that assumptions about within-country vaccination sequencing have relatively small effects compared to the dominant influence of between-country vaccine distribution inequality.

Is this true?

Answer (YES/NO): NO